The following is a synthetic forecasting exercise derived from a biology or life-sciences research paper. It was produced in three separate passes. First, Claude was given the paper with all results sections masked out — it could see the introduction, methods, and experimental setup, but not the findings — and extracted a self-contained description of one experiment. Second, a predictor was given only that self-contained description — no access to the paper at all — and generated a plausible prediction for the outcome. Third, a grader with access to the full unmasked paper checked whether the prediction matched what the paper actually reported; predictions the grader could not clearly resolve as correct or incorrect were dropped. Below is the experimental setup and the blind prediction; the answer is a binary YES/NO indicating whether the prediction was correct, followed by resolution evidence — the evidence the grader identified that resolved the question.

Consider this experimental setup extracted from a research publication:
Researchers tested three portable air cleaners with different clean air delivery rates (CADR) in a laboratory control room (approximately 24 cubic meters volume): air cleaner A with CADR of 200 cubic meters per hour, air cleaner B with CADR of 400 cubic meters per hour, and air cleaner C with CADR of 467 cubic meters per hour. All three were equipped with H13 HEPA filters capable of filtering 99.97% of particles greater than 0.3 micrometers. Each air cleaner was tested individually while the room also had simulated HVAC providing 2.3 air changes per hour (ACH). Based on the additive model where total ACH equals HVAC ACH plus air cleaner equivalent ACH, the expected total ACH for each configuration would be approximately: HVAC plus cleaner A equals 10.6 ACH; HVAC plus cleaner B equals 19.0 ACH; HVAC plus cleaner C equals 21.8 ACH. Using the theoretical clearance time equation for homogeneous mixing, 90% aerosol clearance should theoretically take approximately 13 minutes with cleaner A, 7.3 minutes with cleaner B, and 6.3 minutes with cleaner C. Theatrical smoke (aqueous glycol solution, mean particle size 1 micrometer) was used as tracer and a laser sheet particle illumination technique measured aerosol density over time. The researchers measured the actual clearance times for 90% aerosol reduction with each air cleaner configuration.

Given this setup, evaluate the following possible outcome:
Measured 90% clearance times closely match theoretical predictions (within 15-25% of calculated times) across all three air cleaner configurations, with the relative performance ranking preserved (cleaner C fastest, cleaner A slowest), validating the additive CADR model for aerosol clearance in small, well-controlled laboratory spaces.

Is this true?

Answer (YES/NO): NO